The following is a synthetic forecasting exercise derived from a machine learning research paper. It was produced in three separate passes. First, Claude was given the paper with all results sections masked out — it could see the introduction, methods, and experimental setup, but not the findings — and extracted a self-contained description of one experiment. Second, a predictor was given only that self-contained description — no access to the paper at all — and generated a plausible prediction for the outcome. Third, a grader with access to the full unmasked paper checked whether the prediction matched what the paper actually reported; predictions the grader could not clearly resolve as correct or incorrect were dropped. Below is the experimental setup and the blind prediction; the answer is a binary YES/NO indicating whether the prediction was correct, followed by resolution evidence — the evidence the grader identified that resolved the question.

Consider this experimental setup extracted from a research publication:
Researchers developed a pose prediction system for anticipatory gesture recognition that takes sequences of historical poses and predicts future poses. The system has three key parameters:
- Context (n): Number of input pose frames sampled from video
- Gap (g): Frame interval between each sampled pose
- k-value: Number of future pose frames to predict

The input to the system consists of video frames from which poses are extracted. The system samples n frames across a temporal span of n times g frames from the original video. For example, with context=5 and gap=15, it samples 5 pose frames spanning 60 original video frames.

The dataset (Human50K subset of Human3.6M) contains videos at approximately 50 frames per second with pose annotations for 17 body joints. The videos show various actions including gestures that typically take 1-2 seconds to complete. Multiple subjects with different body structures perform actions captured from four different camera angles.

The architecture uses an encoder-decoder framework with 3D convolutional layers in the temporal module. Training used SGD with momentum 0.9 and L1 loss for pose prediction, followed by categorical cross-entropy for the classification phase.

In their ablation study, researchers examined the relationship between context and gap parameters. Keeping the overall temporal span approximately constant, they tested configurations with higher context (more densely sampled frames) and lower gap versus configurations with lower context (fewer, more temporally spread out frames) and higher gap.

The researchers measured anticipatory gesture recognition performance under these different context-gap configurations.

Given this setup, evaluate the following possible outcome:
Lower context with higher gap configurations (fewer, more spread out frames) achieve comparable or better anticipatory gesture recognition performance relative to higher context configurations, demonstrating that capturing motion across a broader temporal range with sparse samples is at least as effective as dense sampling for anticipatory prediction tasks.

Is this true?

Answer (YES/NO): YES